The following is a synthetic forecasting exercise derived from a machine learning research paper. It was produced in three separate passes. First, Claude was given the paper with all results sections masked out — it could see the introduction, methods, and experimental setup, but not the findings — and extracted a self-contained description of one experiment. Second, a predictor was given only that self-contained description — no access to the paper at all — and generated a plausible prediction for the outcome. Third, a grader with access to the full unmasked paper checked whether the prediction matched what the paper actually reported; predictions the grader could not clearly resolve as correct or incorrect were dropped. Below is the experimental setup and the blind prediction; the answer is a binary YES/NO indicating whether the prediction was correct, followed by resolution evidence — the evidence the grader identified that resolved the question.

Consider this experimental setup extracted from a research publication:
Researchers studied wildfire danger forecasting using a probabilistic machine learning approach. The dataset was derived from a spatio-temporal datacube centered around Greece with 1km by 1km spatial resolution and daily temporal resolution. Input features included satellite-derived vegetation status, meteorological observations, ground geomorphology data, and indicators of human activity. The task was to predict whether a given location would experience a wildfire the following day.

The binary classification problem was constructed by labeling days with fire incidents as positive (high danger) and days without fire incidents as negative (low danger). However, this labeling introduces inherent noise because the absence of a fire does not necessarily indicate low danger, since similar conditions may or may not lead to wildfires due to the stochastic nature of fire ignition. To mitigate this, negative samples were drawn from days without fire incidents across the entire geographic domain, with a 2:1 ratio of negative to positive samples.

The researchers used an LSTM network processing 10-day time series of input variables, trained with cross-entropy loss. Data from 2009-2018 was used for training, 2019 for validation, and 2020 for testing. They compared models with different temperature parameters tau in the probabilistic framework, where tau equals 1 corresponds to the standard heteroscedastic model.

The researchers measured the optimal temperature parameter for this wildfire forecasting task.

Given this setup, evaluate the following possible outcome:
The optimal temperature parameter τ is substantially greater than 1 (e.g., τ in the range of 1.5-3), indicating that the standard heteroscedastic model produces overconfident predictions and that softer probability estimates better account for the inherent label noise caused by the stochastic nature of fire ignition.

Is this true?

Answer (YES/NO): NO